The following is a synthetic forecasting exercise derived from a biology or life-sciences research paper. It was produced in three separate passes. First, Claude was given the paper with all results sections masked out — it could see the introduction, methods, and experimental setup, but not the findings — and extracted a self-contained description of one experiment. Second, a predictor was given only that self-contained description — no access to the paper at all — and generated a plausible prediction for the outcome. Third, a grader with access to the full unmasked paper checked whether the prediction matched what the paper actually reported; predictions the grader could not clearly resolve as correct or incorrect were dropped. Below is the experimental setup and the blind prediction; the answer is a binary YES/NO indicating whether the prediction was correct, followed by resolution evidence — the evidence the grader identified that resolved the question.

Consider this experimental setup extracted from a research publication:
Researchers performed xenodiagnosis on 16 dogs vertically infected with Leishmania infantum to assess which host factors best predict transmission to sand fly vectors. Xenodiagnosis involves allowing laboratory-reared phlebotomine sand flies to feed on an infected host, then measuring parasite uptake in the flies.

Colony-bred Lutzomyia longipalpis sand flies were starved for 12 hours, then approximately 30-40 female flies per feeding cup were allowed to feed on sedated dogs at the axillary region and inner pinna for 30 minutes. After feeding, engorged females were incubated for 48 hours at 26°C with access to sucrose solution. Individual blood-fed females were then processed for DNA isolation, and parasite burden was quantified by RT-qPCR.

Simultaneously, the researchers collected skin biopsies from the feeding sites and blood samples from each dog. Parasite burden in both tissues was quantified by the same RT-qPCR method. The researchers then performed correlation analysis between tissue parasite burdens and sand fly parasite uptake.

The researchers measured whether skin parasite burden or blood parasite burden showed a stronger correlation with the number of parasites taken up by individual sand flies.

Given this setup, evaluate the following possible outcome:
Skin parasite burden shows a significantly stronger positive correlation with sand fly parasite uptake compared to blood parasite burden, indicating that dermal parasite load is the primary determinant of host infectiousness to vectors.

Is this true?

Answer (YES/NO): NO